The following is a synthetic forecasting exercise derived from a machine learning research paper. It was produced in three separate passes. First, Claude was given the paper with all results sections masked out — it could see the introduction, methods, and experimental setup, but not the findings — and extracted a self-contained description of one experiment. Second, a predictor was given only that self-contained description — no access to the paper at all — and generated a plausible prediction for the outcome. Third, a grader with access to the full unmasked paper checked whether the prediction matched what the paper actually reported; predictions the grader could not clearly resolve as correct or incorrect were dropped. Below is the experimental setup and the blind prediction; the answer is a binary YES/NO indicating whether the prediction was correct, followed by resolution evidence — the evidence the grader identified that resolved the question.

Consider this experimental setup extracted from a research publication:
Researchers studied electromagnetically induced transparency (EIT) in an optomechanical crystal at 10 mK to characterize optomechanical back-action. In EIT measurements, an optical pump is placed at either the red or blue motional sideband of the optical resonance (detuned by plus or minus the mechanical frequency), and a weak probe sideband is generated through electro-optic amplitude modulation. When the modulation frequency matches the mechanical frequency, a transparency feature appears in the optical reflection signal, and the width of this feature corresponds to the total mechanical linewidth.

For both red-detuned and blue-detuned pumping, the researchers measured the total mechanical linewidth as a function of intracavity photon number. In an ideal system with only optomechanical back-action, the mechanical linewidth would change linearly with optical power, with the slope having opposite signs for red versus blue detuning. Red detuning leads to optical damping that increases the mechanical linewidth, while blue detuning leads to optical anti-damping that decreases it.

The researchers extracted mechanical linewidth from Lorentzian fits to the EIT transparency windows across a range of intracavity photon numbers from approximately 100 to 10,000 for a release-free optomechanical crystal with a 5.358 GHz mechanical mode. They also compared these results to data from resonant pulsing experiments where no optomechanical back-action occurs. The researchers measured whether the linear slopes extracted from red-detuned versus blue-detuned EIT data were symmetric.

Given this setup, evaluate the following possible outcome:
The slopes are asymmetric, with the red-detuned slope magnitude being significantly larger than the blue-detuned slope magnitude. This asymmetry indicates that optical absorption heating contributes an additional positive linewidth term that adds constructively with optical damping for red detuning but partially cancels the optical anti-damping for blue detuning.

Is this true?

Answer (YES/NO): NO